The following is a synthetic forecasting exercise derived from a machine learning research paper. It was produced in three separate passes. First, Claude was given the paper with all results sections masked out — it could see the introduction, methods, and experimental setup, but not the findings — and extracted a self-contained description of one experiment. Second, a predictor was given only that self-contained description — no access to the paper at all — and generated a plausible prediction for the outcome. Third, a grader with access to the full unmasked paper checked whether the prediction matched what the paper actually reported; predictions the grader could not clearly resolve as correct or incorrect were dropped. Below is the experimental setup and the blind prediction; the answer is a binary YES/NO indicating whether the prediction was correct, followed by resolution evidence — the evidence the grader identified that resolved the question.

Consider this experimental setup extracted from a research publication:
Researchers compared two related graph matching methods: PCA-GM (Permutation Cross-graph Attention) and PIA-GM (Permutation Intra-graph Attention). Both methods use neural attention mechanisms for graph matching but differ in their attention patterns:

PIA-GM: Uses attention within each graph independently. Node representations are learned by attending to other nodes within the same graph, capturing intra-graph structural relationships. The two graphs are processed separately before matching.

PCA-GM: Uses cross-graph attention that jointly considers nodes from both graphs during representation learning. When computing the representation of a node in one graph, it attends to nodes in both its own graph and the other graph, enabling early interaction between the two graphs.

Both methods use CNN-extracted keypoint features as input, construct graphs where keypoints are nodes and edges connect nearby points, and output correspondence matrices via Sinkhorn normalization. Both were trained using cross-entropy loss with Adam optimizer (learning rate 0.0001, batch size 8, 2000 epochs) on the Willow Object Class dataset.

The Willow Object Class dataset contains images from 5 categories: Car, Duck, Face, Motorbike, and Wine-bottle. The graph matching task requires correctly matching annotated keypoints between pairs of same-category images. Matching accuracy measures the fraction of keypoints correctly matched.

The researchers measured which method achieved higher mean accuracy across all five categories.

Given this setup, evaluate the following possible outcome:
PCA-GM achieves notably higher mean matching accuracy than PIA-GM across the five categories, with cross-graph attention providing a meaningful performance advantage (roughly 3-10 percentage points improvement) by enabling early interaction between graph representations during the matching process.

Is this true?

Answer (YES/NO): NO